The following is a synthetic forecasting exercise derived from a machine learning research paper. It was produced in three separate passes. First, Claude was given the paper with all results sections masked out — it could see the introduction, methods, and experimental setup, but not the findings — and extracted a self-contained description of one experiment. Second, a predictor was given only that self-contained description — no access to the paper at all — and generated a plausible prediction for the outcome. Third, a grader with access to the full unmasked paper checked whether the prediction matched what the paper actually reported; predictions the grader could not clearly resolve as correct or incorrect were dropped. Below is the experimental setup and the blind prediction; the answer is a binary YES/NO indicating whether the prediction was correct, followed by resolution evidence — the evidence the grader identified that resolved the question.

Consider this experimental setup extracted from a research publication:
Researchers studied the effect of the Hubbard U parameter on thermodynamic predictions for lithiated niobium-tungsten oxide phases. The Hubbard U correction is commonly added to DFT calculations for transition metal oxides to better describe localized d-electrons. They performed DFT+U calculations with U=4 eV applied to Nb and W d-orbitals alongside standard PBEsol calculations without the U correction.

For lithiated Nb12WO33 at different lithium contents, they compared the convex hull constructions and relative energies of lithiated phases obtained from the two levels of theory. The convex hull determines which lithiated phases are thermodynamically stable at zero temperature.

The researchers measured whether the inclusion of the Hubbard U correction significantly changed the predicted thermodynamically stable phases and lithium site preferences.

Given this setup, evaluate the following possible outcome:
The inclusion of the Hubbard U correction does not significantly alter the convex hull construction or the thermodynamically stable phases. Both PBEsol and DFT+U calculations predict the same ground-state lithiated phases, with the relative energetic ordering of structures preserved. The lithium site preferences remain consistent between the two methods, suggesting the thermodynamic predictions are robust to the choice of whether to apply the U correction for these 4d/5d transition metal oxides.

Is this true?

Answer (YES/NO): YES